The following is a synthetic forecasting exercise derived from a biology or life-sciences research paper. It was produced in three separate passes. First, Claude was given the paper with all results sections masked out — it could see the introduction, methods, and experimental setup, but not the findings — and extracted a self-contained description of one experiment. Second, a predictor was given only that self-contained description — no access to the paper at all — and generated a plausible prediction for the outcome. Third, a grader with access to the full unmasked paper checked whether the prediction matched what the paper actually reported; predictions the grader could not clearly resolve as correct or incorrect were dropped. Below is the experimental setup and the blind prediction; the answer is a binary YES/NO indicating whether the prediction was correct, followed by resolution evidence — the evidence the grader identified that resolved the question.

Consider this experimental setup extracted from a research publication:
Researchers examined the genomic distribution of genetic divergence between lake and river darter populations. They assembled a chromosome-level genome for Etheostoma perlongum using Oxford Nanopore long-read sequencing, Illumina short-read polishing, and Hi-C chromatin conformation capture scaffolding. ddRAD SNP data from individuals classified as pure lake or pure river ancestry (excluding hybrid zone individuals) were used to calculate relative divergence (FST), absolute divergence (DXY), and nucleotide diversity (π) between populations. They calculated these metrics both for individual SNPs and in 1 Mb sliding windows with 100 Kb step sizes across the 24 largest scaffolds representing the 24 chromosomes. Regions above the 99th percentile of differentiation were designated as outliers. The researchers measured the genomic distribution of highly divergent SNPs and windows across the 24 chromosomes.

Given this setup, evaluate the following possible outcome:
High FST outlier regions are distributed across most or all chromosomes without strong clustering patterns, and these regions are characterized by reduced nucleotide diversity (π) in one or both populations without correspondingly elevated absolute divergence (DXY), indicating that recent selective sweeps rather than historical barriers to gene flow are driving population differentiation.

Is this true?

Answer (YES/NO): NO